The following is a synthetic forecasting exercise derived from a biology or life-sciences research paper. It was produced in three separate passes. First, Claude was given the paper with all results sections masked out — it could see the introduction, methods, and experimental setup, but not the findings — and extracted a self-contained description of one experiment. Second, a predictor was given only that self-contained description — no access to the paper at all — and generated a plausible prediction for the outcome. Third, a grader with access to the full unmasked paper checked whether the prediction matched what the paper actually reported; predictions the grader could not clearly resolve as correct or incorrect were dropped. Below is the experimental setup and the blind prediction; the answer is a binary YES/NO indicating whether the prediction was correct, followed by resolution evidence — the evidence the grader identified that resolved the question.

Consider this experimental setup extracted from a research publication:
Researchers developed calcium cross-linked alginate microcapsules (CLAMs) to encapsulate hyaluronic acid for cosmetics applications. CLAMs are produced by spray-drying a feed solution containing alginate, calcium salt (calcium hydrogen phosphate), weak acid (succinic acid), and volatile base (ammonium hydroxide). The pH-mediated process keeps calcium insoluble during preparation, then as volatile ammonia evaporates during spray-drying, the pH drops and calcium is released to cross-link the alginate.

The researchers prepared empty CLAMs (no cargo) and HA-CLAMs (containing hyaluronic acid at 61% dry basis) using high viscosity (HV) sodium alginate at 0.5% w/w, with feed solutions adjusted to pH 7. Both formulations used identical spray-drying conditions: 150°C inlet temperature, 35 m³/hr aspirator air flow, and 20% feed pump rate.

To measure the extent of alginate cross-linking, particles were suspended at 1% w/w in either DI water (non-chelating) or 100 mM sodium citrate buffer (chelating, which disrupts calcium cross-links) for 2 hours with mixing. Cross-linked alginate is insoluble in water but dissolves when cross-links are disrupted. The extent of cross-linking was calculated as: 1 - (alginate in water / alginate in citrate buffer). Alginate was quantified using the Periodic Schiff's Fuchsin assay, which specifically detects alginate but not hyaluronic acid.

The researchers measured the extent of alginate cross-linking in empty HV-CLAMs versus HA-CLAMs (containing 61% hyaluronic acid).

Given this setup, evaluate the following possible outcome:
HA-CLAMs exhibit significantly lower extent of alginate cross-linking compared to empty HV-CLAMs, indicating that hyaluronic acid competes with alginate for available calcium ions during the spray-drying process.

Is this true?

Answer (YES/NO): NO